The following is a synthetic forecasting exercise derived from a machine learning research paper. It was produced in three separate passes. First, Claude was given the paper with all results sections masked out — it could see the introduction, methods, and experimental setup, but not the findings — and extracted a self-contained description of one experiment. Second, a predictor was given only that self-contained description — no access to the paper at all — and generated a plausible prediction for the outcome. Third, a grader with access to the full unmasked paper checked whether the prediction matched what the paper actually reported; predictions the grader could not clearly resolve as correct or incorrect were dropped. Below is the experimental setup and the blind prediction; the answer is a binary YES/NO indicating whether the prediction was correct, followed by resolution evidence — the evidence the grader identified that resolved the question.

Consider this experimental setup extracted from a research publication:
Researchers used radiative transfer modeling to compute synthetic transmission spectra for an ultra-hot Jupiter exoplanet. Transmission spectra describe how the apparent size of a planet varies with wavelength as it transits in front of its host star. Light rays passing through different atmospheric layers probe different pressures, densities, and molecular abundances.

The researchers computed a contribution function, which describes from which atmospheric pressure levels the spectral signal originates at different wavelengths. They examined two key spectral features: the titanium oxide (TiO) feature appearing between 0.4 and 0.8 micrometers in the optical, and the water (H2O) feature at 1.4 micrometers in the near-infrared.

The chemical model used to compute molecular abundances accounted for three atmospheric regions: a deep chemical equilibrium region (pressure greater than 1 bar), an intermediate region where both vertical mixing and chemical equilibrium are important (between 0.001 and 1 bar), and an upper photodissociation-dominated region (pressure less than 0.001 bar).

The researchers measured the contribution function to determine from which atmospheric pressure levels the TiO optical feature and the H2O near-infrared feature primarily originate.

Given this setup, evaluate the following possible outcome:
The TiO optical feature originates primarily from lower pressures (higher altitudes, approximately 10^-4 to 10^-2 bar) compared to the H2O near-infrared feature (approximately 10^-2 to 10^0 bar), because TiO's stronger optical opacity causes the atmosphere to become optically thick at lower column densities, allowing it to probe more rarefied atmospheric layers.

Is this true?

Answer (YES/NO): YES